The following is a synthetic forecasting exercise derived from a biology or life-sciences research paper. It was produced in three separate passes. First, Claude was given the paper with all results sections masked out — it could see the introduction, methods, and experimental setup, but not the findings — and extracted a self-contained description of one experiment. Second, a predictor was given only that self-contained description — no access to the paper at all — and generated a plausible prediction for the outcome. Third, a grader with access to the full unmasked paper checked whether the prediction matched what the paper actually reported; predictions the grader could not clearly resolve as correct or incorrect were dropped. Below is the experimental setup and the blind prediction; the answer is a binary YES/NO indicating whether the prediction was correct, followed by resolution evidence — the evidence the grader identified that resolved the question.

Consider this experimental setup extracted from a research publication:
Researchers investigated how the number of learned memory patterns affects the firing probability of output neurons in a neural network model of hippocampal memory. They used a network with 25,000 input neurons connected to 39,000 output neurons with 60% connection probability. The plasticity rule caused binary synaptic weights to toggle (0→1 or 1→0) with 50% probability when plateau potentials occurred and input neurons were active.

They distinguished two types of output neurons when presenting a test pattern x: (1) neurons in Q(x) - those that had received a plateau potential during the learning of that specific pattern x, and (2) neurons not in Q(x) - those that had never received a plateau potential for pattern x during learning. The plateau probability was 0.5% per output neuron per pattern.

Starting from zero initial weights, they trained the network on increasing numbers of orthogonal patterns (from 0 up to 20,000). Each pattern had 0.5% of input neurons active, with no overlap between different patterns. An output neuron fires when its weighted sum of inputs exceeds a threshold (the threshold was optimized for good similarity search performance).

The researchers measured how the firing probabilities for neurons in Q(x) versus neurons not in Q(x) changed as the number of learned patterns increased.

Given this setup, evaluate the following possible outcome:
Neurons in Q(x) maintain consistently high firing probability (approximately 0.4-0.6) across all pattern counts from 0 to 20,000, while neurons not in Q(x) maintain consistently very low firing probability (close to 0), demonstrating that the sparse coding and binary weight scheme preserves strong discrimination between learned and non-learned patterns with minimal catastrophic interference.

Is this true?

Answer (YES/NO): NO